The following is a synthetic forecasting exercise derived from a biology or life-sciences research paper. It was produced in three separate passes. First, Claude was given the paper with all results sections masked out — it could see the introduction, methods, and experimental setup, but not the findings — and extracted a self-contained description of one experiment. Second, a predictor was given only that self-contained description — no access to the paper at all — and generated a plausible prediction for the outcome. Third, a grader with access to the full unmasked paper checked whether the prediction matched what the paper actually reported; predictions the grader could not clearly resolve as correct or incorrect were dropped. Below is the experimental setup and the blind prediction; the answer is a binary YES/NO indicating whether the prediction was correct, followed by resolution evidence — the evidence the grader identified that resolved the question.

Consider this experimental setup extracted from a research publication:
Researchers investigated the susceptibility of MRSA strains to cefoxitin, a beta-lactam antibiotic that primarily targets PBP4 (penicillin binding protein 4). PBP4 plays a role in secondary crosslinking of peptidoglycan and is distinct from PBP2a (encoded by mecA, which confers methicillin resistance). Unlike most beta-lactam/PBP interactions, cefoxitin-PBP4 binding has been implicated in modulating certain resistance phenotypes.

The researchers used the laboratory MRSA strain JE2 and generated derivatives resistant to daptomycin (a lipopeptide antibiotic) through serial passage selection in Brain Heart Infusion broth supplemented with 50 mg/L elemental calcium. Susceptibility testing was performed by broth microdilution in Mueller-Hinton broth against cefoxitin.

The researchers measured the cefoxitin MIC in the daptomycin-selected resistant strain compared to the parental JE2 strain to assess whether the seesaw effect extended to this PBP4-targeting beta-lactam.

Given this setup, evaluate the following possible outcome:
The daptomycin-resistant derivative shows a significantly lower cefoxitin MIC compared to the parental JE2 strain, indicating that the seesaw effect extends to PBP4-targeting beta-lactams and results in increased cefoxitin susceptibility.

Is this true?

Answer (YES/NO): NO